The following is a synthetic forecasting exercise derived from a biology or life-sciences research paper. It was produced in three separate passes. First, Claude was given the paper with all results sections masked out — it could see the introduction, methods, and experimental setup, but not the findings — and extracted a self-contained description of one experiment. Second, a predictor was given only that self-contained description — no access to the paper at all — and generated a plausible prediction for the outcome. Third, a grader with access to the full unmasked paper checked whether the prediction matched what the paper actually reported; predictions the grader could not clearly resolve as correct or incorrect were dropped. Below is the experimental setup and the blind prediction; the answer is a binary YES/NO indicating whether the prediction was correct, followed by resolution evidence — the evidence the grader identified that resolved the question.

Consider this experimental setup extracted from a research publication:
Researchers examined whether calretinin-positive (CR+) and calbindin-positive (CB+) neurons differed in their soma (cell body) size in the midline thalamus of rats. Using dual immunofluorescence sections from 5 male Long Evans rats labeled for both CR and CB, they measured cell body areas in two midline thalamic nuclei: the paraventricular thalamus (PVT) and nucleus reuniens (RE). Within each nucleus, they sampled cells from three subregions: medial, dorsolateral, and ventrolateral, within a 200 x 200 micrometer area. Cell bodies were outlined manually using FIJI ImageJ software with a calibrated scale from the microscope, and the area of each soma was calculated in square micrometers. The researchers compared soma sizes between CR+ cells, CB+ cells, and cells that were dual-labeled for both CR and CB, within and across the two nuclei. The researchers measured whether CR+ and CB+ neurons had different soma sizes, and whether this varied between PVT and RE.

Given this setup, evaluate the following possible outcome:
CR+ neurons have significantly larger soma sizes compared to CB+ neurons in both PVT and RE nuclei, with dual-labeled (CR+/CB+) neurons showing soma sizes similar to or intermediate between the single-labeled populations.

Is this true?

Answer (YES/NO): NO